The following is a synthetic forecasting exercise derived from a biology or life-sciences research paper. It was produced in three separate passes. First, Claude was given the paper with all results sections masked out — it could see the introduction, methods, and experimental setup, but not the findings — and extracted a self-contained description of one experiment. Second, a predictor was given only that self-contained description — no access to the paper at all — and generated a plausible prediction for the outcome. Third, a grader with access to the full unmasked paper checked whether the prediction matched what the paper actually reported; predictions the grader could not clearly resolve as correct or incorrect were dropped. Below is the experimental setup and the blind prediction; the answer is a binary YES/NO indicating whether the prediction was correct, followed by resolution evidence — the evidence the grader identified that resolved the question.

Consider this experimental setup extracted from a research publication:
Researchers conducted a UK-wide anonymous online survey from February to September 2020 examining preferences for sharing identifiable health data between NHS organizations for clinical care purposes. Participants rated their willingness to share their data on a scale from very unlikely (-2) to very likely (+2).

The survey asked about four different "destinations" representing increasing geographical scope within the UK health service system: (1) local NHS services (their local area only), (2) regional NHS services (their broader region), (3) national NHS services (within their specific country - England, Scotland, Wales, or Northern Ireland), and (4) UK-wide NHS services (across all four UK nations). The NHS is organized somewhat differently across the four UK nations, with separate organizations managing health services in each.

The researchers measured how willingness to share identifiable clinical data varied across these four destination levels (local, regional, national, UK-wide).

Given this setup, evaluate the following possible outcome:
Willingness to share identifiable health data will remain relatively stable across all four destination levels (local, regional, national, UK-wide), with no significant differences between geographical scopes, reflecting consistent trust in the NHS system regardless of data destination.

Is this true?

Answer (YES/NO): NO